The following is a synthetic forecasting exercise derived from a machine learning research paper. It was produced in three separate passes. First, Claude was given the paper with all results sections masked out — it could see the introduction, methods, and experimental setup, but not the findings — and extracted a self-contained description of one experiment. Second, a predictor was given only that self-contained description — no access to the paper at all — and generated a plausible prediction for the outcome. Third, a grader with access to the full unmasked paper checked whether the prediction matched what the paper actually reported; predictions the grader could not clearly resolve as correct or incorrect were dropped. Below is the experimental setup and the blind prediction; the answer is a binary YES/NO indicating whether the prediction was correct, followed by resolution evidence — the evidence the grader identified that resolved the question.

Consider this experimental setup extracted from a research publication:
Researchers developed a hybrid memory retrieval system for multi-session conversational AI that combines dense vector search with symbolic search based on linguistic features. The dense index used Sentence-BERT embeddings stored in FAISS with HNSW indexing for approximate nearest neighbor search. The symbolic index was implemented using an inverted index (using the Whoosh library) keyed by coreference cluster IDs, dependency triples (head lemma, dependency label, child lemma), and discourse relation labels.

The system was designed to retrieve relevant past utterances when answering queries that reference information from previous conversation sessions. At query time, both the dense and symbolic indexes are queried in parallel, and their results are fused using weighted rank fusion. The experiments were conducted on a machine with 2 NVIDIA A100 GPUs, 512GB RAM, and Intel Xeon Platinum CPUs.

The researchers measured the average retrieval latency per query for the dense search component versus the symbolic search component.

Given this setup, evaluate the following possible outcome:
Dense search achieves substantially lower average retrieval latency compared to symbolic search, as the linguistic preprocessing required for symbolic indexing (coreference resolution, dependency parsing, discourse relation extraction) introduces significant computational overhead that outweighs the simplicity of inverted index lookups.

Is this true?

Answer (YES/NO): NO